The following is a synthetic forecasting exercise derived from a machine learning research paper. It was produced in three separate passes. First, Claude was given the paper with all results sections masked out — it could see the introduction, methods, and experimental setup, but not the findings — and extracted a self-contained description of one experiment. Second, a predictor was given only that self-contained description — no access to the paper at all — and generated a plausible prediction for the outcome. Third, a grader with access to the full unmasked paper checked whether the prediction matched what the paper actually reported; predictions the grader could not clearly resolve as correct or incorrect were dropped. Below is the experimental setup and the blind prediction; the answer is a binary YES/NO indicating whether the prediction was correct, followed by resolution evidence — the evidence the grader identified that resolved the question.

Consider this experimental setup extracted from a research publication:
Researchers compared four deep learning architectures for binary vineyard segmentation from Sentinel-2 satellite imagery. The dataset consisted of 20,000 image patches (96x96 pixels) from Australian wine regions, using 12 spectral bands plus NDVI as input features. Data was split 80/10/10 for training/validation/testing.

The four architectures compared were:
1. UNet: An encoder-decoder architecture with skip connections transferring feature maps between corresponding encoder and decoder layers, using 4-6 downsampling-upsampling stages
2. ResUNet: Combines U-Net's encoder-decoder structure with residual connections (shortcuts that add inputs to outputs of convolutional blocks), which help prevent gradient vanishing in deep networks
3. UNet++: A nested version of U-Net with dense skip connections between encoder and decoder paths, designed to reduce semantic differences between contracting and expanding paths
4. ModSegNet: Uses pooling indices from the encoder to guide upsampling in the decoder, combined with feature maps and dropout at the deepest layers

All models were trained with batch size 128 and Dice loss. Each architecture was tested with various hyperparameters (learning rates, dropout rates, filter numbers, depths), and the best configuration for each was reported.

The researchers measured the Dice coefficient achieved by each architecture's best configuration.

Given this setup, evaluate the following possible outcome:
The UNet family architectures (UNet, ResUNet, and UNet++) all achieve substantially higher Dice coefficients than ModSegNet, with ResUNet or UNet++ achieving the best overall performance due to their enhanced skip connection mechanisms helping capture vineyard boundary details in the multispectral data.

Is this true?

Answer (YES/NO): NO